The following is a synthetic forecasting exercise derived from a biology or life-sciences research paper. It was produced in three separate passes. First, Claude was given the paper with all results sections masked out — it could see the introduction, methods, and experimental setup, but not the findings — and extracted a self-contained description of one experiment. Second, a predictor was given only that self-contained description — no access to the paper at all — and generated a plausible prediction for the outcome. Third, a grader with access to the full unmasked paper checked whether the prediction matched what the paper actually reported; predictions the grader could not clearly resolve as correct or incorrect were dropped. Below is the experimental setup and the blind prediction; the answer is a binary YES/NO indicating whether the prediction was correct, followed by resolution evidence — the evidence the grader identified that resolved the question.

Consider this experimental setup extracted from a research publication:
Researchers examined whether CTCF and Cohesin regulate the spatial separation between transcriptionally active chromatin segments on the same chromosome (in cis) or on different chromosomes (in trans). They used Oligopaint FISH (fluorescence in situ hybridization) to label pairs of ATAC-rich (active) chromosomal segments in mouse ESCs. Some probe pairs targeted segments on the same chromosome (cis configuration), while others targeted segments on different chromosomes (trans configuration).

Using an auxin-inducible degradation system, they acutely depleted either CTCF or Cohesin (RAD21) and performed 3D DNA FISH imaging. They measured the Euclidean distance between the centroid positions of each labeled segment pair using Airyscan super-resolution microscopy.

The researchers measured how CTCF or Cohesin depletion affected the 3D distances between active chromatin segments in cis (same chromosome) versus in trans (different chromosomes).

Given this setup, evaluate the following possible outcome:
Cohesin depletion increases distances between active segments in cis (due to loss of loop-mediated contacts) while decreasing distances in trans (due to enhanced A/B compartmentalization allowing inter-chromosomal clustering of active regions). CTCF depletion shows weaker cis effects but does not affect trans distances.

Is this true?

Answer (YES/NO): NO